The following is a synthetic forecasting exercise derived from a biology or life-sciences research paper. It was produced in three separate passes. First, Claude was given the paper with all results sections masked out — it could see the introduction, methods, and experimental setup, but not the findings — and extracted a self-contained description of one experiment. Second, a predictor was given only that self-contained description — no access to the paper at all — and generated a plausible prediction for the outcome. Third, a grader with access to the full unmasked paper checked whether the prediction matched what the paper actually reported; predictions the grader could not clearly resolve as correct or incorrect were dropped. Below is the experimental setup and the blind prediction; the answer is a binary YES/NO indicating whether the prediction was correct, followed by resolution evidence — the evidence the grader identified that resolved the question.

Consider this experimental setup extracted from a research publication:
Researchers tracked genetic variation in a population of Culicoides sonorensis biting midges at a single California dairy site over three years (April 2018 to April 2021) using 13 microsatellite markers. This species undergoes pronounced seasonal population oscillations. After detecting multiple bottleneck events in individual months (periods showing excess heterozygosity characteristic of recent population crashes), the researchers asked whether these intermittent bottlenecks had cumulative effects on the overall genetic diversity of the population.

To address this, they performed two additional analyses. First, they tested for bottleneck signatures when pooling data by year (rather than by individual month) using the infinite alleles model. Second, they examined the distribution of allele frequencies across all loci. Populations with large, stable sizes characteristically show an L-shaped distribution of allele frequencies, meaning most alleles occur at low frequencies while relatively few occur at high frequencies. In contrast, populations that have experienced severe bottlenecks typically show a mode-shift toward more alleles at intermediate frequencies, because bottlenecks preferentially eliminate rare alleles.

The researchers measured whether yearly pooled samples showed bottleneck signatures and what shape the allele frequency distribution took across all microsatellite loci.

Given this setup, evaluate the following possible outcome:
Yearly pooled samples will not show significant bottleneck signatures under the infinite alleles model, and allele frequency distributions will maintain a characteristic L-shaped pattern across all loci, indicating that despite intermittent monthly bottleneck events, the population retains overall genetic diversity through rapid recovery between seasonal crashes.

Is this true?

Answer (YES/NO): YES